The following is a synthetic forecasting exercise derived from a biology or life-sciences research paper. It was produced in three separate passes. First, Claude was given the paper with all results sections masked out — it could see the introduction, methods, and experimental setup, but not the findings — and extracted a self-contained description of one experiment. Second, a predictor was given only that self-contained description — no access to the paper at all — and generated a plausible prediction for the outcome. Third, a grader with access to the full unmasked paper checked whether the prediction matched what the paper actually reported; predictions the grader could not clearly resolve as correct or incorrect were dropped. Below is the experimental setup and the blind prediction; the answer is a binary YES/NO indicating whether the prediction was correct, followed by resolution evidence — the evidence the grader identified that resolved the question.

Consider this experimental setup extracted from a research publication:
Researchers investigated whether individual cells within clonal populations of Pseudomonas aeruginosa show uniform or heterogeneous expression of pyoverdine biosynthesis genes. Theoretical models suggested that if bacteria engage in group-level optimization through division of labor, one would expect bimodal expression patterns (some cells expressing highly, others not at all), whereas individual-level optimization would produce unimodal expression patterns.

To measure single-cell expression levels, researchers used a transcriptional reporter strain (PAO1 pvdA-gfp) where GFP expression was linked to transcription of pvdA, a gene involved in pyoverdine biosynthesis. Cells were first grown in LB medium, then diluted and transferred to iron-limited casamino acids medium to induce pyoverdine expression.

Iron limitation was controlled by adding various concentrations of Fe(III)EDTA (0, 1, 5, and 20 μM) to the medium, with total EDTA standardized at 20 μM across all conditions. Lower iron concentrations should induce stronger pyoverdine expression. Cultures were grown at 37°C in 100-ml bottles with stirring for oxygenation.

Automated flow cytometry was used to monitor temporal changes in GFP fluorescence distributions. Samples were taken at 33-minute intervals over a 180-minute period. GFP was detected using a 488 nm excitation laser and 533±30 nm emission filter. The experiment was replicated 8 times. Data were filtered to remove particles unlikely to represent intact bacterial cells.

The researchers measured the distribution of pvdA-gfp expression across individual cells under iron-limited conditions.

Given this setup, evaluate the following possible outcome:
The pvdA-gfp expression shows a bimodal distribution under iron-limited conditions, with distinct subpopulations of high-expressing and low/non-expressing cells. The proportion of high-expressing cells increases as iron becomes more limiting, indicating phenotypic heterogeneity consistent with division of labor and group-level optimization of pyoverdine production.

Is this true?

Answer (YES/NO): NO